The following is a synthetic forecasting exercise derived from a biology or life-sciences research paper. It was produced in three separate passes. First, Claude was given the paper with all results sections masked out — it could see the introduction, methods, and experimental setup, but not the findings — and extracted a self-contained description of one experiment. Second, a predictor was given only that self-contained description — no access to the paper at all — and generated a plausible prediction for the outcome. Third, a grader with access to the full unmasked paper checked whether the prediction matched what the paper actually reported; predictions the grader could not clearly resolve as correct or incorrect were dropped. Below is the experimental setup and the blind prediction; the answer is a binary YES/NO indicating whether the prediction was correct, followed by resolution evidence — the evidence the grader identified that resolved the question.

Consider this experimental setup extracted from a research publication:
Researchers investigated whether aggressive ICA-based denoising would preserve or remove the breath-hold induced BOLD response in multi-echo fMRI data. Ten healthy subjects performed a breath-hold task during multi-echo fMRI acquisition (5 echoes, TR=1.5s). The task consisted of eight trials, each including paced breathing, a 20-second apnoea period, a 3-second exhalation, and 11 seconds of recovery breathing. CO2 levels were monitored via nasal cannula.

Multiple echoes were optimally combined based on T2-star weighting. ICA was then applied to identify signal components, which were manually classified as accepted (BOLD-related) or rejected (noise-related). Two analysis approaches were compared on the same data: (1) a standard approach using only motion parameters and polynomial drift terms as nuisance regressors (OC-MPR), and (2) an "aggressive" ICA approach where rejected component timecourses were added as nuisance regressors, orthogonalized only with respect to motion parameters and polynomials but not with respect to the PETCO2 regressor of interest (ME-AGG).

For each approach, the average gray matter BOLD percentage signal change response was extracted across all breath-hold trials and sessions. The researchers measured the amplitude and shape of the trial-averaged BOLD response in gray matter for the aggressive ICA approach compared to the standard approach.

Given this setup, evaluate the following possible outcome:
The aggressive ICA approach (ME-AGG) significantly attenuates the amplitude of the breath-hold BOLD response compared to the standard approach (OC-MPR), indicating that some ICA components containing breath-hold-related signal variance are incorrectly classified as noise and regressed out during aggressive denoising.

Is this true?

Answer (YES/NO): YES